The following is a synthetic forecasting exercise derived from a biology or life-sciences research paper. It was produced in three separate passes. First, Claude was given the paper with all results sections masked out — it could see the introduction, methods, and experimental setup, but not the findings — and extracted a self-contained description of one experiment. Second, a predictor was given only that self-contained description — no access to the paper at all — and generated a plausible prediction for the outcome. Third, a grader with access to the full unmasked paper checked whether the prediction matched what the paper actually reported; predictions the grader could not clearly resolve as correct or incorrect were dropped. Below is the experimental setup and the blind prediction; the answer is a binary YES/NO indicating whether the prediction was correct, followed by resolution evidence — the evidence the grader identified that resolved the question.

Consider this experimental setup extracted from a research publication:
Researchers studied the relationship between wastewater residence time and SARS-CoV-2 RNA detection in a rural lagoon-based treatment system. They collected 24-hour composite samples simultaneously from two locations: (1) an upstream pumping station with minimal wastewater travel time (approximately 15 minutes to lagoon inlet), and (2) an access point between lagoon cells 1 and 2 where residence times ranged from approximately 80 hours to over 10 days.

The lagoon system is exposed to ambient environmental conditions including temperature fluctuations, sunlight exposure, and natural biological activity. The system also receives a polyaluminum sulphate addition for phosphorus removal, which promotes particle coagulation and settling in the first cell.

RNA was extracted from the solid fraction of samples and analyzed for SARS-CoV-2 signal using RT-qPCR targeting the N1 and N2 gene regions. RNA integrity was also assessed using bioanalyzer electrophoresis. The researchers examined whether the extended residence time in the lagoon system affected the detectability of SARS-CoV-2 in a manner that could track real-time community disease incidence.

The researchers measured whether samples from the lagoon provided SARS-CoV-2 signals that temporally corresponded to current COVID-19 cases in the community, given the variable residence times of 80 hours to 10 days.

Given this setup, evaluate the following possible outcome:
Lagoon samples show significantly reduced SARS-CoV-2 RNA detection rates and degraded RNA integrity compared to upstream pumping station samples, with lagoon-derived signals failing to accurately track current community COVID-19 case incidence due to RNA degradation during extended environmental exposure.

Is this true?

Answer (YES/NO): YES